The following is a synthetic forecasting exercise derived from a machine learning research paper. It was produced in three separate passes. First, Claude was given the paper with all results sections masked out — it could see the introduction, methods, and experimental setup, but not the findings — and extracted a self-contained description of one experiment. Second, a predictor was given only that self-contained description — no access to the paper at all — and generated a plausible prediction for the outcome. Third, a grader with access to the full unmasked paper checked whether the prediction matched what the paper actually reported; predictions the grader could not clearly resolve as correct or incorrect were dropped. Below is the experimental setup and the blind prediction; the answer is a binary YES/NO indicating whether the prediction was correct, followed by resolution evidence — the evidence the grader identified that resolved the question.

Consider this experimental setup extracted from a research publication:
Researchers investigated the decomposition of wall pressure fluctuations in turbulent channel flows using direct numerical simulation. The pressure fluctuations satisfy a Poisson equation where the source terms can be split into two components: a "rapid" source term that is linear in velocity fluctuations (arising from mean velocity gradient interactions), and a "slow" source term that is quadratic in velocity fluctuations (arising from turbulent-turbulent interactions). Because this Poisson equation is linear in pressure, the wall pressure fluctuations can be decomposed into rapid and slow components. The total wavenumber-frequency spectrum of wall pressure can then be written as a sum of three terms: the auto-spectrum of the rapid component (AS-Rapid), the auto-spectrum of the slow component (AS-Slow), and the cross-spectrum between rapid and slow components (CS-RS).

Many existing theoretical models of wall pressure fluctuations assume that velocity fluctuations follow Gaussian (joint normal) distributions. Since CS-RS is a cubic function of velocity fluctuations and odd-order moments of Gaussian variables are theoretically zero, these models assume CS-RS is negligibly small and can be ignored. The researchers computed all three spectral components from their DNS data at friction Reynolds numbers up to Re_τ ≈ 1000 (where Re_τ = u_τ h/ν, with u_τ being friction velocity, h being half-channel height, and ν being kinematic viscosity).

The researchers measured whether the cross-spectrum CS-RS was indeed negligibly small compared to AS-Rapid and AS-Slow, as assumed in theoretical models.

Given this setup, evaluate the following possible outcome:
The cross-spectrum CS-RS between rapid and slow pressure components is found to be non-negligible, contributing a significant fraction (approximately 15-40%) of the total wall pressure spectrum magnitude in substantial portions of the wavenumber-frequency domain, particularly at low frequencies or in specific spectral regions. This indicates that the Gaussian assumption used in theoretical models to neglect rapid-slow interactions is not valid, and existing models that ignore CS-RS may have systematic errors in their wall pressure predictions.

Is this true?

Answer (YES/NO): NO